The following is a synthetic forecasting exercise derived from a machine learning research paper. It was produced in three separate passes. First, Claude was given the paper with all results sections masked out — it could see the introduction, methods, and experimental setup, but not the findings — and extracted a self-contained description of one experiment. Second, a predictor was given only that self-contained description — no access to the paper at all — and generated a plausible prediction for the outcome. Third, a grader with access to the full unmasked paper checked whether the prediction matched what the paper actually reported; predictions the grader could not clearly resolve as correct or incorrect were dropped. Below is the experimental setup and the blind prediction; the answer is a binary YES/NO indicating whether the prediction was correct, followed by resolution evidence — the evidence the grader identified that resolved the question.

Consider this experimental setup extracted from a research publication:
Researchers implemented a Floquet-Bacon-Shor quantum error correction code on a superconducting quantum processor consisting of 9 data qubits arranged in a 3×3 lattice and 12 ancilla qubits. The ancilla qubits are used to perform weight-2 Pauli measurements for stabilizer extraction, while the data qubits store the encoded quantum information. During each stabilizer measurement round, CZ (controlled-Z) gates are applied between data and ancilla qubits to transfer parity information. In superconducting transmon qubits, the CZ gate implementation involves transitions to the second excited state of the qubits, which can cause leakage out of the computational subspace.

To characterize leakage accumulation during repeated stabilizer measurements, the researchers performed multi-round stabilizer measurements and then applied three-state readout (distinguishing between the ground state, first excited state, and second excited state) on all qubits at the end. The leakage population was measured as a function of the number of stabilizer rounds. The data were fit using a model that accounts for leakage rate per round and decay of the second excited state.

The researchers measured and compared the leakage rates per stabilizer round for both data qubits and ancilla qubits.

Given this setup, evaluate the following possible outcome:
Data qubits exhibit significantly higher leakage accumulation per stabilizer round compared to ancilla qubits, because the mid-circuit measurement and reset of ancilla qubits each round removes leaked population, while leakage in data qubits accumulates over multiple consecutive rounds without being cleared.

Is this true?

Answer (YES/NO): NO